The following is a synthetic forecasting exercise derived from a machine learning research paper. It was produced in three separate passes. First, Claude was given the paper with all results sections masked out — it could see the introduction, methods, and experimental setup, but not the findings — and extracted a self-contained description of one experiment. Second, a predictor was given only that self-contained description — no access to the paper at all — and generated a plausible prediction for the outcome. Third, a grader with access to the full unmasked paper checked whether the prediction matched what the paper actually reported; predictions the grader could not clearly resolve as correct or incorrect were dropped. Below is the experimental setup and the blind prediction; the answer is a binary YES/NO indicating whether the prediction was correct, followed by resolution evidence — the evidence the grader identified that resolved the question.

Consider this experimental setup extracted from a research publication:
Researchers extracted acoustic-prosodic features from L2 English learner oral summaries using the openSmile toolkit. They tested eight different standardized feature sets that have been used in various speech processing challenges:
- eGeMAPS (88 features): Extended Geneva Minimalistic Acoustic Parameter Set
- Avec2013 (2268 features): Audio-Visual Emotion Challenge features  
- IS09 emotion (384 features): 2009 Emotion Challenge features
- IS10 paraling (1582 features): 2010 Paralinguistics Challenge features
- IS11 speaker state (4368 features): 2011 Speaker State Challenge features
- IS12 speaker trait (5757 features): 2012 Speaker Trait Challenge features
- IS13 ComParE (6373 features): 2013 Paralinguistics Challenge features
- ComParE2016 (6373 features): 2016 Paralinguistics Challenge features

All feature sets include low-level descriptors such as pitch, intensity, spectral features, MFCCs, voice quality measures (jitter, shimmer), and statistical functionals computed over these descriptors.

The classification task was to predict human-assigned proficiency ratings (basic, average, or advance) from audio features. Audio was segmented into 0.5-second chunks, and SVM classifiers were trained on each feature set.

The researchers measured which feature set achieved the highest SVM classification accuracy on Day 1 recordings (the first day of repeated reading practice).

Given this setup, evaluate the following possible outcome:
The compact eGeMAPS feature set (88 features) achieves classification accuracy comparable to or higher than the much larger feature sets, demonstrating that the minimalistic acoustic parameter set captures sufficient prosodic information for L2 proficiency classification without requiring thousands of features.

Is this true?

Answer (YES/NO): NO